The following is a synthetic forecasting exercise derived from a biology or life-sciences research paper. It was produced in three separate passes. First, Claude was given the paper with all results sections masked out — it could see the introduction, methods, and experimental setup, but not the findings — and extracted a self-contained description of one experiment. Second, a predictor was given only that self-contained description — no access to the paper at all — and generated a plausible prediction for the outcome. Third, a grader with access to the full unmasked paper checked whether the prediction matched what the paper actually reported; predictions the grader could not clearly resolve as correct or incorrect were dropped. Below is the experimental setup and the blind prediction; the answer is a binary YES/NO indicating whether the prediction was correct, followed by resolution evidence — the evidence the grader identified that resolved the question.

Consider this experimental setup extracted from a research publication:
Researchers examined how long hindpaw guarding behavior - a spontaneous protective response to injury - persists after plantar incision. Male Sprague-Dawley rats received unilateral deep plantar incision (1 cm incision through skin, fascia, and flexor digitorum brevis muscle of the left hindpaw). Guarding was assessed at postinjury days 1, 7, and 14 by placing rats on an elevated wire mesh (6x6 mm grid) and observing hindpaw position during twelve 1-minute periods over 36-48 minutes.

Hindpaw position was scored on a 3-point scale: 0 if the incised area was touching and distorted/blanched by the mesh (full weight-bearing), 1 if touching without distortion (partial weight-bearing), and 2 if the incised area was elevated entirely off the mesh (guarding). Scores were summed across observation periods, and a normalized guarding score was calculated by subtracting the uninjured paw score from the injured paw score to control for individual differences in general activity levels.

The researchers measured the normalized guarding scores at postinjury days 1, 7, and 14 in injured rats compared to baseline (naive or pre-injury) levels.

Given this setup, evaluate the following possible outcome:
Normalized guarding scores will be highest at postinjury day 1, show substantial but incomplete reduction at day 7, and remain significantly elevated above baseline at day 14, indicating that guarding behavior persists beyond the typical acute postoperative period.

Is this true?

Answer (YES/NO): NO